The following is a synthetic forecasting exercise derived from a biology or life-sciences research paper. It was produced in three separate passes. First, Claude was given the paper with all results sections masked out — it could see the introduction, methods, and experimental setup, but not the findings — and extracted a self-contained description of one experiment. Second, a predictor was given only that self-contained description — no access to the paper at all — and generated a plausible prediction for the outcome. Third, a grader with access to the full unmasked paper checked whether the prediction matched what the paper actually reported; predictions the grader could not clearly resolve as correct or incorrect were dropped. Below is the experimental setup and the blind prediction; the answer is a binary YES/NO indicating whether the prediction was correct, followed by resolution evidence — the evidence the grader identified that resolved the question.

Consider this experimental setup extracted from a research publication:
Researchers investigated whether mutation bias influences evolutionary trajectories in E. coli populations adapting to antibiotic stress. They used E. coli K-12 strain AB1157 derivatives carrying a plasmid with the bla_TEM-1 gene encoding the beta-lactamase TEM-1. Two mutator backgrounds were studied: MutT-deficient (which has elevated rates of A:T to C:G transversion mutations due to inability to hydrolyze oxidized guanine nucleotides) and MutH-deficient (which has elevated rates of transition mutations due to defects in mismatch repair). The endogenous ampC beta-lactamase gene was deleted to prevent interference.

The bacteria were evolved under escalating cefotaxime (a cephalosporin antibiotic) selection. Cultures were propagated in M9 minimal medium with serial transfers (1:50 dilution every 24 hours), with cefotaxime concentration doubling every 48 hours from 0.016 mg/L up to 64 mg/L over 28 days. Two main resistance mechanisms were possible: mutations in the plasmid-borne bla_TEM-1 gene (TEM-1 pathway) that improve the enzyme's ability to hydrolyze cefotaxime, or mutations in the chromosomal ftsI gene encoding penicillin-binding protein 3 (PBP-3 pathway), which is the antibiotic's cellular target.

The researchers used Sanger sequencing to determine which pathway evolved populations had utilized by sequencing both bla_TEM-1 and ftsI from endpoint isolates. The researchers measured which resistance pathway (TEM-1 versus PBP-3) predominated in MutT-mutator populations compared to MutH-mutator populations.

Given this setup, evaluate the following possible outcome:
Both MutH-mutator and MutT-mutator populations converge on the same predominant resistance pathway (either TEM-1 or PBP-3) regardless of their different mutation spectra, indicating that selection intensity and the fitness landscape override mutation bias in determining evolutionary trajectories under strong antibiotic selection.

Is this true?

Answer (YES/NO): NO